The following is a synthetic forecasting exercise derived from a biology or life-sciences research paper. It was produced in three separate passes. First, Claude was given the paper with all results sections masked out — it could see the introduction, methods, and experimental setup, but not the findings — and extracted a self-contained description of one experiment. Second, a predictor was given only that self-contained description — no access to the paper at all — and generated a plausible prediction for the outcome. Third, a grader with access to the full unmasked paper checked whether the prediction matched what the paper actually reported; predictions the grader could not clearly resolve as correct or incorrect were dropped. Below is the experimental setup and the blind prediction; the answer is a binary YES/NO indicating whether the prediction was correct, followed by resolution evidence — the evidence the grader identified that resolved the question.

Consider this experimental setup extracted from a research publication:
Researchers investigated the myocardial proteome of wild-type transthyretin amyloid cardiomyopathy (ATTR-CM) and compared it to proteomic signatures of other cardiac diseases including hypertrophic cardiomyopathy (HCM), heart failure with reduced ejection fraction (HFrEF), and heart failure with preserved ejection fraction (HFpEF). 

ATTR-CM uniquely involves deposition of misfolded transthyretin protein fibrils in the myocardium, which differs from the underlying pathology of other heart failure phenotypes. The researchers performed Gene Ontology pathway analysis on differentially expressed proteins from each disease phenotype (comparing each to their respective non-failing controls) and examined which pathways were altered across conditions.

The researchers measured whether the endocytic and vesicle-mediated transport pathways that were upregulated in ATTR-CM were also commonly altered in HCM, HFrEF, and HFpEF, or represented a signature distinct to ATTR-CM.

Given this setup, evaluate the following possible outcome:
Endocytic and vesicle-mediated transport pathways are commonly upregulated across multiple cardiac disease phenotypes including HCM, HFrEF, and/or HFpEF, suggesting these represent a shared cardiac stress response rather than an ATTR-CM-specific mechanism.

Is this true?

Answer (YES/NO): NO